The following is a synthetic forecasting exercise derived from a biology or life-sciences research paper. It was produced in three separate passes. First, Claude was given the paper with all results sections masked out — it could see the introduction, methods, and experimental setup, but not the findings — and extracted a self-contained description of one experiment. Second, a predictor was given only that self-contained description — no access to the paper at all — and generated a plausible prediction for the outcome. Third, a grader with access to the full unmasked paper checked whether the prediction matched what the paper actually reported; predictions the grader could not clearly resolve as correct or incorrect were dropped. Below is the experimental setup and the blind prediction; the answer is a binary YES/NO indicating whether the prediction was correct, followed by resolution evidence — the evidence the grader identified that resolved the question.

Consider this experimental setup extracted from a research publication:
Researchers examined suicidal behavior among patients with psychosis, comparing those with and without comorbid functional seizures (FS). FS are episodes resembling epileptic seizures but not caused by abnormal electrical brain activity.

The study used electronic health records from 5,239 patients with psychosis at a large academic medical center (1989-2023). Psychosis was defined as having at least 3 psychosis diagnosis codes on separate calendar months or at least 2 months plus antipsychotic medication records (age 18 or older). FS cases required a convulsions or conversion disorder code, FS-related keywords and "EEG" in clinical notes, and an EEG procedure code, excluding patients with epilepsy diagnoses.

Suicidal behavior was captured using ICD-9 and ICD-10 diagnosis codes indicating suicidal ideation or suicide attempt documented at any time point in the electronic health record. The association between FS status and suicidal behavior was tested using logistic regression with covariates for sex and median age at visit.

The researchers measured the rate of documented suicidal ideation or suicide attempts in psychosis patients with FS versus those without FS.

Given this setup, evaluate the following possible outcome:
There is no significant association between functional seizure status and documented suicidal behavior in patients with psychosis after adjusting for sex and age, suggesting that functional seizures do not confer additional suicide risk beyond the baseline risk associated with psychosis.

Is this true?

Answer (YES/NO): NO